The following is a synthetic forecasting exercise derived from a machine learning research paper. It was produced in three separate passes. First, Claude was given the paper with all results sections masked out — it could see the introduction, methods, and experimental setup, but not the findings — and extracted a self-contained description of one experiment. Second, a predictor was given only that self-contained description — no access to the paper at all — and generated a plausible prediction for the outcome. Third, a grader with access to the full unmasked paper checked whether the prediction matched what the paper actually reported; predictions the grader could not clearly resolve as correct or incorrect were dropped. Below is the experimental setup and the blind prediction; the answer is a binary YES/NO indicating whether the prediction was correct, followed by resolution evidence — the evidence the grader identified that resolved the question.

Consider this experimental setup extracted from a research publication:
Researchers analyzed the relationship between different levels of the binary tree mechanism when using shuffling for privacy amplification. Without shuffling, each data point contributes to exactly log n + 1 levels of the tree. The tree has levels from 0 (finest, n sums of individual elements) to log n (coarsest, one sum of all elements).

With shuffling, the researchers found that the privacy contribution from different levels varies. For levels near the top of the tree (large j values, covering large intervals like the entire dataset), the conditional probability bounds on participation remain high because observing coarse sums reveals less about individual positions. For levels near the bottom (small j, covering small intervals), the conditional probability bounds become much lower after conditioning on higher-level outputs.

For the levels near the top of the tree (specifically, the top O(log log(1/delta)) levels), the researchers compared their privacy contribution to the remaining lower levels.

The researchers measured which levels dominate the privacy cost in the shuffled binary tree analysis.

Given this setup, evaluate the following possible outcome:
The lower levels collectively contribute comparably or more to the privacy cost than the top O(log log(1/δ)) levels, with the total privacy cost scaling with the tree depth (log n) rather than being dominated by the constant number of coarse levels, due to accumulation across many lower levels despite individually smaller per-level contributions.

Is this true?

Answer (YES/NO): NO